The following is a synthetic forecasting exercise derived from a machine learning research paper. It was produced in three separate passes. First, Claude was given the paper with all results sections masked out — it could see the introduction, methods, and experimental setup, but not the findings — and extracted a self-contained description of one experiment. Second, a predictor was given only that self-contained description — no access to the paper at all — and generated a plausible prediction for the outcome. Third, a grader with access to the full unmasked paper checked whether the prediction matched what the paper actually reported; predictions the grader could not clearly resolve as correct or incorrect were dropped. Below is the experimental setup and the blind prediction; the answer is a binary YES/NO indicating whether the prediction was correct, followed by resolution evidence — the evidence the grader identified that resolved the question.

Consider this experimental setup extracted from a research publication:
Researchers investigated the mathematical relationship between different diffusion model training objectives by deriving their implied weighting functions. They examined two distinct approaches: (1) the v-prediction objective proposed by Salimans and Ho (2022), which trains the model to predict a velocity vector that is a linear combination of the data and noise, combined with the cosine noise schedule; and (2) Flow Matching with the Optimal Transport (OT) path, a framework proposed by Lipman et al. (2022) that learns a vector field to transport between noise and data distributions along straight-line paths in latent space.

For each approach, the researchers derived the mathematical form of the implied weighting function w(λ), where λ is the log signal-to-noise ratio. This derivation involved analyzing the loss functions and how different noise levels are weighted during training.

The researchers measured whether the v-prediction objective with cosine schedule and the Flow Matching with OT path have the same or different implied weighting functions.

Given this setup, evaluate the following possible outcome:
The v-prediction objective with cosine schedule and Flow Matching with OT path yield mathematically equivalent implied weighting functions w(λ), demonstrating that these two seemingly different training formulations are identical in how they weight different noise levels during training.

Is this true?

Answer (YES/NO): YES